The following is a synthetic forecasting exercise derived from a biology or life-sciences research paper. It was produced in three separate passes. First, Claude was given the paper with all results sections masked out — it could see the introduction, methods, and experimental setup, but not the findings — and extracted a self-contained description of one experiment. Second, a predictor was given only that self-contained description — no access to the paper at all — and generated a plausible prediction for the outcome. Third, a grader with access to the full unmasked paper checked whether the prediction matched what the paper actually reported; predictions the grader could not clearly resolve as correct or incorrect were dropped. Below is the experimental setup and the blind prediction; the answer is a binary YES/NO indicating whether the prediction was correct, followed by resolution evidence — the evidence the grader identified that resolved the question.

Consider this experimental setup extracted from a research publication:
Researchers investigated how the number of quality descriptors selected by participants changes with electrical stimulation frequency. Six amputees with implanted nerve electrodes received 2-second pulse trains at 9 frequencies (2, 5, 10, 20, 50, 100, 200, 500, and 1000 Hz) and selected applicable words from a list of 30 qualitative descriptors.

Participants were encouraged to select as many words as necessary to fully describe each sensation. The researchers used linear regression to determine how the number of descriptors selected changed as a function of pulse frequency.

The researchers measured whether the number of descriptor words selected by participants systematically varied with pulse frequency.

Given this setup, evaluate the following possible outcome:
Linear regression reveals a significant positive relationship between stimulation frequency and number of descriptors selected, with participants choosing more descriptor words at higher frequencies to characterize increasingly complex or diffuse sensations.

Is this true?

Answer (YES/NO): YES